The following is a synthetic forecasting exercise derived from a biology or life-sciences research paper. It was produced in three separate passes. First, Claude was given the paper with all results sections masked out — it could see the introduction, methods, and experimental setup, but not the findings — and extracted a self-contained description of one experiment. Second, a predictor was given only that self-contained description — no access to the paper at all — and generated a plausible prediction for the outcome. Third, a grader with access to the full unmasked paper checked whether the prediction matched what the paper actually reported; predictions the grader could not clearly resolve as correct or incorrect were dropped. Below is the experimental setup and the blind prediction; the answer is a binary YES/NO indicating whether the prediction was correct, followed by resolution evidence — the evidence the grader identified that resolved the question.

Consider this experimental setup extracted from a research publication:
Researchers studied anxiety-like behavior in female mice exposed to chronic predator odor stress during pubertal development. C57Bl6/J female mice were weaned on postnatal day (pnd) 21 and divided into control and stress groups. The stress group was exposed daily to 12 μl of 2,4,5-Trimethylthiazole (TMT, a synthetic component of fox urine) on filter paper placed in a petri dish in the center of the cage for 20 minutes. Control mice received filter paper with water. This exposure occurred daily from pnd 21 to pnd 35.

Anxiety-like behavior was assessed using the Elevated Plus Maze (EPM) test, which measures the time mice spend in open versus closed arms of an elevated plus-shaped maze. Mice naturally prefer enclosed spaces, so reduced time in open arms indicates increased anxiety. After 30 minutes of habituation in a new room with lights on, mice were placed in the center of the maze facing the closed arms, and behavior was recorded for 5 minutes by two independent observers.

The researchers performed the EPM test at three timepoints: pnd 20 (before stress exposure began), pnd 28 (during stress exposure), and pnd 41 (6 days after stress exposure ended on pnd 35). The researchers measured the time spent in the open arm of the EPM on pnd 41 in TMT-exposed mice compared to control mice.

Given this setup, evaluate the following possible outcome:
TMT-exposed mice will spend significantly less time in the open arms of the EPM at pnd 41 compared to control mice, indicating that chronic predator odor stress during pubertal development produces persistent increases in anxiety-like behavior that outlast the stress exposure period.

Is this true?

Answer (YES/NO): YES